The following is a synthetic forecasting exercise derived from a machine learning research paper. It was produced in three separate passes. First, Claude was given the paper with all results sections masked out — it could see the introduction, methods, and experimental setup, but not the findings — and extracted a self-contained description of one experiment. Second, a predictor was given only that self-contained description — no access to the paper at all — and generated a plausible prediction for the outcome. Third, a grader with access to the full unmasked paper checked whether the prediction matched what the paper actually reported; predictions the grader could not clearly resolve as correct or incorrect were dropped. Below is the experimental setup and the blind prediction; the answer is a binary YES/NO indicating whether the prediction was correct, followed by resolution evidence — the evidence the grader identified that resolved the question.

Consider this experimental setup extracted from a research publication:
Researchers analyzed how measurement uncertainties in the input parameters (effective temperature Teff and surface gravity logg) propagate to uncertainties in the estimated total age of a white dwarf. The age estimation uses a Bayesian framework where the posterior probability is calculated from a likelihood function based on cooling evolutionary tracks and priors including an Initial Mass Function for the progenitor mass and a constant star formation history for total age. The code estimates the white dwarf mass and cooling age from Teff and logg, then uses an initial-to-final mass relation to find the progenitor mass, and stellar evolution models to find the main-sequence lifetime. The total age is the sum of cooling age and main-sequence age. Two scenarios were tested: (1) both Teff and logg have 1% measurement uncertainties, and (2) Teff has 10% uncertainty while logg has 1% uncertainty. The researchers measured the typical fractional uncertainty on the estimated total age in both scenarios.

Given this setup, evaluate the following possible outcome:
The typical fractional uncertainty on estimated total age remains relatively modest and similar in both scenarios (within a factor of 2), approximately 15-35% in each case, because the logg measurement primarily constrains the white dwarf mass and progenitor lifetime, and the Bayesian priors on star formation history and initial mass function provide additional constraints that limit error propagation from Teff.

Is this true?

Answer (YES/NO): NO